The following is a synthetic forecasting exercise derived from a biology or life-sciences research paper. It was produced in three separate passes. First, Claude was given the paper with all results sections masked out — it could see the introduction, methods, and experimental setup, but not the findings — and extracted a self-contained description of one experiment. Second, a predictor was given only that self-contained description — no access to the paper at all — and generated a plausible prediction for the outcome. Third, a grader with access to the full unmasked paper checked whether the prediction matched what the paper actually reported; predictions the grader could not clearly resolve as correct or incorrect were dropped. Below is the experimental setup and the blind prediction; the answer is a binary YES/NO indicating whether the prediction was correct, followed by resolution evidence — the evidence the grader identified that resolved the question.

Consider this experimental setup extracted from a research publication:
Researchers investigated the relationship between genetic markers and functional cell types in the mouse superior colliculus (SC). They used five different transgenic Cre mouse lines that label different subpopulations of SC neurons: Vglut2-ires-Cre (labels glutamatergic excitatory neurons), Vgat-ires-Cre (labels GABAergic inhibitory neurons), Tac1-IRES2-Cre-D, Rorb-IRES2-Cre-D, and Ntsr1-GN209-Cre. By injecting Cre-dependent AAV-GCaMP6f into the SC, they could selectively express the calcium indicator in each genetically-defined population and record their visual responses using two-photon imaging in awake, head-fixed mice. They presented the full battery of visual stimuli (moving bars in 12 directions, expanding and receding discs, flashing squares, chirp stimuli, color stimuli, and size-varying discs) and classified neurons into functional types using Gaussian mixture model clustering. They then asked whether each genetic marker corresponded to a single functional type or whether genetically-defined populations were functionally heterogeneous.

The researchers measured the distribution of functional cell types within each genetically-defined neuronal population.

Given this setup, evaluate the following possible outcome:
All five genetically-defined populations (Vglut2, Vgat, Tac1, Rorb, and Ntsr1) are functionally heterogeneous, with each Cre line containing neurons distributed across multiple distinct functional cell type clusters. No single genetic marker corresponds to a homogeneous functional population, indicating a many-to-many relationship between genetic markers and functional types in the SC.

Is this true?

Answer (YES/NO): YES